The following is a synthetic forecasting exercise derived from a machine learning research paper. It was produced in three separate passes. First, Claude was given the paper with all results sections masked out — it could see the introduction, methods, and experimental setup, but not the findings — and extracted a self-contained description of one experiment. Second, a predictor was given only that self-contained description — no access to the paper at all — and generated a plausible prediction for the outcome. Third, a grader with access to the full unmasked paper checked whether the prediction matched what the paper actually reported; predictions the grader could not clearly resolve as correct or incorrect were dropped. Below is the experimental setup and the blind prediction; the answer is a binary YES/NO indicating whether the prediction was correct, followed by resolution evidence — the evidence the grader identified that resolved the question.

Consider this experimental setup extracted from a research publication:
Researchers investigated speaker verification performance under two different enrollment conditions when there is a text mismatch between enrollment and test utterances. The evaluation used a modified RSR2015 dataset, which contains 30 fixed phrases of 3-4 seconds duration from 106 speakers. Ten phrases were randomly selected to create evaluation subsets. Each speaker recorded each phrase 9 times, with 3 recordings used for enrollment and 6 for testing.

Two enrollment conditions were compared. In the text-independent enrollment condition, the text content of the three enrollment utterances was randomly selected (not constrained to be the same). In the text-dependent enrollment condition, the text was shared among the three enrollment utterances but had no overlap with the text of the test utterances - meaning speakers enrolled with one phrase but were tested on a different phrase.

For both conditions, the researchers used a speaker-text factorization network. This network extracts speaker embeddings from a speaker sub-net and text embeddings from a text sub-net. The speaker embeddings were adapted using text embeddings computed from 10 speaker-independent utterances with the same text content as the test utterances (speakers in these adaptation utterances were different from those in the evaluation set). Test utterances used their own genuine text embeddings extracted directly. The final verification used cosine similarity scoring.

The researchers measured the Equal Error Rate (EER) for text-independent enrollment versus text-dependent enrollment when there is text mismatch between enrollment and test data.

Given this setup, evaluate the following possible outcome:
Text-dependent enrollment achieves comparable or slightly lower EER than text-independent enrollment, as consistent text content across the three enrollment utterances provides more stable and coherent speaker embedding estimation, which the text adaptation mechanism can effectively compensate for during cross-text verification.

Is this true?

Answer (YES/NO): NO